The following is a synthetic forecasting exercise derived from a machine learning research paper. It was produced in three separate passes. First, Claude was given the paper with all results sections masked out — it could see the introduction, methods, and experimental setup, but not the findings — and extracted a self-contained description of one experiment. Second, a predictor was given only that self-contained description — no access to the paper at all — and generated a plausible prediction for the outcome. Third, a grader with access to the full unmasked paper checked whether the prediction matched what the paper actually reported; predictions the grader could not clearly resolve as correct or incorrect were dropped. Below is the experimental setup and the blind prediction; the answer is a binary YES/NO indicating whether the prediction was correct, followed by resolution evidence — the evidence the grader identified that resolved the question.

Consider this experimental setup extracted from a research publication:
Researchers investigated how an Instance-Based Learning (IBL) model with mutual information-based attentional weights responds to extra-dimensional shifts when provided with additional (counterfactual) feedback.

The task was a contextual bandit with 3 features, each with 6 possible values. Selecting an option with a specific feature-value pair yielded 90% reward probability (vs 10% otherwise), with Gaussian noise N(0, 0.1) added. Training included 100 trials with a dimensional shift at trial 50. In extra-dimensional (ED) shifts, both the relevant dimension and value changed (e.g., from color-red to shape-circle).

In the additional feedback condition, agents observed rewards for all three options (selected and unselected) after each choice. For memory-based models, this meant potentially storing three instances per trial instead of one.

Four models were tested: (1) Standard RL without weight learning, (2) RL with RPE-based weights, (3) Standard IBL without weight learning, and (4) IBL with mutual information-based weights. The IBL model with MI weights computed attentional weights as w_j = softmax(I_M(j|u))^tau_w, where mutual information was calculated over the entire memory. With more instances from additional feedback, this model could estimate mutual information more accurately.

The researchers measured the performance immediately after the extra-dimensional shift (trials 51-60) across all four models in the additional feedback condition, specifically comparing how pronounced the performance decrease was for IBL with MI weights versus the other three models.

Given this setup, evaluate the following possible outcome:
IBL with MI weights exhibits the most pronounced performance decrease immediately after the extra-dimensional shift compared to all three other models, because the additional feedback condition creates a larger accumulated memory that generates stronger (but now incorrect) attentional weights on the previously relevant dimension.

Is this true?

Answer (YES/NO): YES